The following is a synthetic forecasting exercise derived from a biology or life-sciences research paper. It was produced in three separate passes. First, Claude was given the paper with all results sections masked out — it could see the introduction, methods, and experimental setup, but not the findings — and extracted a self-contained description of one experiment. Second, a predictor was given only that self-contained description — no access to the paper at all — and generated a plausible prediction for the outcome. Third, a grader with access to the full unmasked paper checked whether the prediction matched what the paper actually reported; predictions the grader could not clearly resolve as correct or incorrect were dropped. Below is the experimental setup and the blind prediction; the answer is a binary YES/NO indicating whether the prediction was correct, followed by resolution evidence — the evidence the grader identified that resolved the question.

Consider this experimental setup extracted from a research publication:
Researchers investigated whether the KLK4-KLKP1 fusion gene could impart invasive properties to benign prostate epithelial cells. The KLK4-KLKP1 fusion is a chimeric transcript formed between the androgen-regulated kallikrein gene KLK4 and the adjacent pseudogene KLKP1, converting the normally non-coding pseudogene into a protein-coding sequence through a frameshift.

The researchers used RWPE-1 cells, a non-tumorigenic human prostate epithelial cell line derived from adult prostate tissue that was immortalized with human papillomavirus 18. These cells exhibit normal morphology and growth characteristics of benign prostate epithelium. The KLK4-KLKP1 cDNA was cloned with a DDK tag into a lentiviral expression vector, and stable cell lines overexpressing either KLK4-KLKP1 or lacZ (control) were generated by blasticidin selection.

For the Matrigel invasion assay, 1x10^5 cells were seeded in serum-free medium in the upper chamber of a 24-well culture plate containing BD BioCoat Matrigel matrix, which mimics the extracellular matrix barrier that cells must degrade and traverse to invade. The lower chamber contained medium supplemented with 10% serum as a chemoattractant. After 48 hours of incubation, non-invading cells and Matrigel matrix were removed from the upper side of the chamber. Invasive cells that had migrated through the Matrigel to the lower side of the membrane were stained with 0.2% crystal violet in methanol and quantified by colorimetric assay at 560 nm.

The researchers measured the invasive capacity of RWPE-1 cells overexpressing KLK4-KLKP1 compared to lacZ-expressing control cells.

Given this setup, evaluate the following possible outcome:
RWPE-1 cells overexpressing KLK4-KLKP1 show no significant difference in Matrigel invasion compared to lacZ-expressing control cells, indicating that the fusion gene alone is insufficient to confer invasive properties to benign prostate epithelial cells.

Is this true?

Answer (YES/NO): NO